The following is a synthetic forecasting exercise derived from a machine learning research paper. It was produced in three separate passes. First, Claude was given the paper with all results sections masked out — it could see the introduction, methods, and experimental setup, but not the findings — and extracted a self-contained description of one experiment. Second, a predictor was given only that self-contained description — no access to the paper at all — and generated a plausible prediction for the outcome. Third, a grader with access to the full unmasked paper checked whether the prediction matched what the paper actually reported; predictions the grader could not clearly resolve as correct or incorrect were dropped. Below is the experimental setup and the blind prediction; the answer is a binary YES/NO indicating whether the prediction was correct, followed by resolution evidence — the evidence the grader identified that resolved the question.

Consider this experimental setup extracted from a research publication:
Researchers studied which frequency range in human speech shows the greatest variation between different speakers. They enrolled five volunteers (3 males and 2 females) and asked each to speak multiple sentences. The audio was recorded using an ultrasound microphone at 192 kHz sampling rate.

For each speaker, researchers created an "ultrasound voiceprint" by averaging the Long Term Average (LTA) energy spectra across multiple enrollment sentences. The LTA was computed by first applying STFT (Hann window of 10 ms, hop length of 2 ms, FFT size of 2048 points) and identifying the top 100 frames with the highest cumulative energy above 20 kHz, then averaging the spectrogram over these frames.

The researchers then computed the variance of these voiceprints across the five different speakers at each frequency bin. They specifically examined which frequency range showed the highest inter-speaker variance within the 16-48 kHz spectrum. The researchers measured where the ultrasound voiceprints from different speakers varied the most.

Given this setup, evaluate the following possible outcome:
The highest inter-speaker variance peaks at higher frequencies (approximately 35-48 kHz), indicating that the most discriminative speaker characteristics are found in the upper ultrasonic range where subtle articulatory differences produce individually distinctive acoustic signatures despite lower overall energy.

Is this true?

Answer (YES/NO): NO